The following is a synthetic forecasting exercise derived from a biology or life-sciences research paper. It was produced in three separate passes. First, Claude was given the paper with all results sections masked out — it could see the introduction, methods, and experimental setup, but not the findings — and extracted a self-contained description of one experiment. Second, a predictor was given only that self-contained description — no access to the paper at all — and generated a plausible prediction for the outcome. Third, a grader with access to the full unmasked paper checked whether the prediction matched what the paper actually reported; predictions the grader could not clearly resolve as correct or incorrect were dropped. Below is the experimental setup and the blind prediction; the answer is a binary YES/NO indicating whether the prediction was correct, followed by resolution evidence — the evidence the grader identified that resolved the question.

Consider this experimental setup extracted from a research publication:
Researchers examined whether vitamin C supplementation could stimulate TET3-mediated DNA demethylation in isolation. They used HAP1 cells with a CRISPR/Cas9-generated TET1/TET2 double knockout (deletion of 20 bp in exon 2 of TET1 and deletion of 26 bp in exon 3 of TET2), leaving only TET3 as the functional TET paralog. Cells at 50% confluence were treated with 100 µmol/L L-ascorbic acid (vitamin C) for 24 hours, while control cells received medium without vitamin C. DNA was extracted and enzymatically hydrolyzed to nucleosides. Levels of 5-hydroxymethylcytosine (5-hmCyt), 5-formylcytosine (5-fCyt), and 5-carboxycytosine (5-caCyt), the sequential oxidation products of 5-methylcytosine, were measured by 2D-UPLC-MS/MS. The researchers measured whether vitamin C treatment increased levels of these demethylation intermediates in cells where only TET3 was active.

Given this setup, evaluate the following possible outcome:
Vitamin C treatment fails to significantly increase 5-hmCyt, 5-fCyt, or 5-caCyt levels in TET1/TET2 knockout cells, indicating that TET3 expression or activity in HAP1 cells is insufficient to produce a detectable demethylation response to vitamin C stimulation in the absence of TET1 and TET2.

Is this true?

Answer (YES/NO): NO